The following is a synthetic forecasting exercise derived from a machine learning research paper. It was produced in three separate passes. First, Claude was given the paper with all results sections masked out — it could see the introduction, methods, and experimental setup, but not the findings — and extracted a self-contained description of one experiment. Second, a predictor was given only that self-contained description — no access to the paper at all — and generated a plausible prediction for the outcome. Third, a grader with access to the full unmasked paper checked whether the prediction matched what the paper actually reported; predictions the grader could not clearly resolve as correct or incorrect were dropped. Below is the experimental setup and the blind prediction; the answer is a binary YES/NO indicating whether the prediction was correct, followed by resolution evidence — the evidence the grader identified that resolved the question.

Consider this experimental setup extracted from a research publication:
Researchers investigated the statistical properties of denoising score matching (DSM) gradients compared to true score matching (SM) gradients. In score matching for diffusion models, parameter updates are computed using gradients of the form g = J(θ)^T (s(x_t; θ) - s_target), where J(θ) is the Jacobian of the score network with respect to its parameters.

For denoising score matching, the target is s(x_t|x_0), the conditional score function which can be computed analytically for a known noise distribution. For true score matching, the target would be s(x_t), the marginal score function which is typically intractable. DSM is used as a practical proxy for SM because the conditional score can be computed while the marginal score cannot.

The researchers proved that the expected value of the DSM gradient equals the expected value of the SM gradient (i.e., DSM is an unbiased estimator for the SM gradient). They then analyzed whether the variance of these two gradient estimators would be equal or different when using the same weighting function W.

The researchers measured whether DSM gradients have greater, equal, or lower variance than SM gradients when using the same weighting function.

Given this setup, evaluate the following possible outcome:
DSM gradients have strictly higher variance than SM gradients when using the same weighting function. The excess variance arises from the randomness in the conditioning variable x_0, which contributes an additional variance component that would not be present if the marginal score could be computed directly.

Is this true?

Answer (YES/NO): YES